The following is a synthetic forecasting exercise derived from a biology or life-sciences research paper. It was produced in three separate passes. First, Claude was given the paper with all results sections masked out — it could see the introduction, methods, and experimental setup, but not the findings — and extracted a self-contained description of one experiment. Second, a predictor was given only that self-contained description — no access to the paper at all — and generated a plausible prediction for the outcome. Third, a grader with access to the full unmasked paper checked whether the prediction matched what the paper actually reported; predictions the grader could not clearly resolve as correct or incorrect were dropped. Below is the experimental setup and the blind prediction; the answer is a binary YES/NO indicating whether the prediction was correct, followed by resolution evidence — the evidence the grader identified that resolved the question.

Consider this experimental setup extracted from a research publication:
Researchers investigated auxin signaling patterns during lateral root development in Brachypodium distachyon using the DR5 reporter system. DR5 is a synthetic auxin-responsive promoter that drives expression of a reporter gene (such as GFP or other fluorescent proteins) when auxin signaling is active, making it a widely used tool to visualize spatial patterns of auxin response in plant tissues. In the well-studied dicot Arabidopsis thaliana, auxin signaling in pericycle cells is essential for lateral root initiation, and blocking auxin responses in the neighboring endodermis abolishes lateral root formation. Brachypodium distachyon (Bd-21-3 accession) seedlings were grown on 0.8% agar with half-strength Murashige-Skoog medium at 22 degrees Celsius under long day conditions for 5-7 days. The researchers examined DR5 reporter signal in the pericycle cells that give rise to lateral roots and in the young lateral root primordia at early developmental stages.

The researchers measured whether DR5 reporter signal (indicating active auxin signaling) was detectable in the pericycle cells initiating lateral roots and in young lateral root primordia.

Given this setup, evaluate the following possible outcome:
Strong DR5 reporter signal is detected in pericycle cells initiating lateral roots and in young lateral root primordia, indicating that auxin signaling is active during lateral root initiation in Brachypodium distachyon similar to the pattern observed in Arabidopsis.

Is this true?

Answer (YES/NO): NO